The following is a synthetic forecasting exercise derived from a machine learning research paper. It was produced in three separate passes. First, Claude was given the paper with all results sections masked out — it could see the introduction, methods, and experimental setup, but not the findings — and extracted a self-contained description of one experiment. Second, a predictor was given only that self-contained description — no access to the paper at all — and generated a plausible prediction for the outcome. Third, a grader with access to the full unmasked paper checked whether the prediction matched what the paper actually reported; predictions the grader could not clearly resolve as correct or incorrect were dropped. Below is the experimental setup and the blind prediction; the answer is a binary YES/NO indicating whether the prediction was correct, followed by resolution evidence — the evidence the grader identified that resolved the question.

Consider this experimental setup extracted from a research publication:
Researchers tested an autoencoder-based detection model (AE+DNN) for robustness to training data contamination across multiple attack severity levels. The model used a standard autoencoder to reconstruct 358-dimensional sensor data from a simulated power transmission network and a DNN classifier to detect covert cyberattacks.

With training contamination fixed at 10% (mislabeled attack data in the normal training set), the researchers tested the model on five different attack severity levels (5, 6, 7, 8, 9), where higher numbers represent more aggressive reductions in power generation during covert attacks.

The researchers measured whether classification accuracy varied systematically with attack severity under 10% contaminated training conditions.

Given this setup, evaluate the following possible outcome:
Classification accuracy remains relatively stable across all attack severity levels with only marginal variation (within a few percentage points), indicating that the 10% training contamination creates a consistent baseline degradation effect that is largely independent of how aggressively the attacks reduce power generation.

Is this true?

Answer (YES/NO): NO